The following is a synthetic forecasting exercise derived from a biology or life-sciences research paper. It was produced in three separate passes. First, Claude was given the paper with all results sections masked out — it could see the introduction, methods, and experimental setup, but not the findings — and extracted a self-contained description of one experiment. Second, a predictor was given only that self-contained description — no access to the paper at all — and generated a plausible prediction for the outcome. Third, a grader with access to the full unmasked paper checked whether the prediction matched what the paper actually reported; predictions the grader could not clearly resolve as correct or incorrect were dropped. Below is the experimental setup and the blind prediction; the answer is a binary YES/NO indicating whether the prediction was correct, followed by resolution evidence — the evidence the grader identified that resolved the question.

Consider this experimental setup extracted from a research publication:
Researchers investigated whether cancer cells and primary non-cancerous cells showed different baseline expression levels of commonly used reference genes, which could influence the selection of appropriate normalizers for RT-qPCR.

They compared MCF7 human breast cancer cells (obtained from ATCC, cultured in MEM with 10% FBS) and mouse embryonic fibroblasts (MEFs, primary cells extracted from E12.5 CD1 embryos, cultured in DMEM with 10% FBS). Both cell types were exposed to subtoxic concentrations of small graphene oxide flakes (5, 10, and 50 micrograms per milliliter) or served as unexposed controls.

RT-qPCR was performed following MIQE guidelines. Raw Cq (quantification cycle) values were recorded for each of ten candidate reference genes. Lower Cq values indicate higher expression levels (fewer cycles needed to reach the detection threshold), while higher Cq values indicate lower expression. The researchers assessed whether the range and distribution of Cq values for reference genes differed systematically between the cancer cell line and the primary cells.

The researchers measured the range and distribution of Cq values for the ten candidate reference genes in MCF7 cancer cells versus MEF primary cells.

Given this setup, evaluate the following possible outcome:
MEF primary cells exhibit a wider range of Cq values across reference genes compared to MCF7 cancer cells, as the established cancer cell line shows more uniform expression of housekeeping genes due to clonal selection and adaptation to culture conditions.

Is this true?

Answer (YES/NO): NO